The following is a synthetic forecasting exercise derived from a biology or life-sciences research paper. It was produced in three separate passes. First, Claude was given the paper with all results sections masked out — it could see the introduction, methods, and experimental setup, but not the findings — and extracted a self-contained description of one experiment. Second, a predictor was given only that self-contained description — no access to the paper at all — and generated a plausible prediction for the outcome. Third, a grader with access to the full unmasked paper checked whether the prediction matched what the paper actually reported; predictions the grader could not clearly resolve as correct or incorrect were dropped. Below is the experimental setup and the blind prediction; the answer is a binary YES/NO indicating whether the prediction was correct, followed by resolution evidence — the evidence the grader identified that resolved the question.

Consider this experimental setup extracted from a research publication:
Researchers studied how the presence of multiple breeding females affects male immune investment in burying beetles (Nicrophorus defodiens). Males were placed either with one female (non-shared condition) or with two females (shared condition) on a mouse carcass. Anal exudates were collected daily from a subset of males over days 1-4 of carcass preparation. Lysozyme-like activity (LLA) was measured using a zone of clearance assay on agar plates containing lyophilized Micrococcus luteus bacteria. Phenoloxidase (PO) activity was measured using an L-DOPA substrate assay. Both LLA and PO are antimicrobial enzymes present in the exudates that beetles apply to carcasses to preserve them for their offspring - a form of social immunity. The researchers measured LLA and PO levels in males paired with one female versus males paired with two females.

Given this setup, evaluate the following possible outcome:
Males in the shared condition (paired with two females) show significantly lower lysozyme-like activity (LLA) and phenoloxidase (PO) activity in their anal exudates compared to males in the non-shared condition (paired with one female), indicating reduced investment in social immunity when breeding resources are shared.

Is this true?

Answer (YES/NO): NO